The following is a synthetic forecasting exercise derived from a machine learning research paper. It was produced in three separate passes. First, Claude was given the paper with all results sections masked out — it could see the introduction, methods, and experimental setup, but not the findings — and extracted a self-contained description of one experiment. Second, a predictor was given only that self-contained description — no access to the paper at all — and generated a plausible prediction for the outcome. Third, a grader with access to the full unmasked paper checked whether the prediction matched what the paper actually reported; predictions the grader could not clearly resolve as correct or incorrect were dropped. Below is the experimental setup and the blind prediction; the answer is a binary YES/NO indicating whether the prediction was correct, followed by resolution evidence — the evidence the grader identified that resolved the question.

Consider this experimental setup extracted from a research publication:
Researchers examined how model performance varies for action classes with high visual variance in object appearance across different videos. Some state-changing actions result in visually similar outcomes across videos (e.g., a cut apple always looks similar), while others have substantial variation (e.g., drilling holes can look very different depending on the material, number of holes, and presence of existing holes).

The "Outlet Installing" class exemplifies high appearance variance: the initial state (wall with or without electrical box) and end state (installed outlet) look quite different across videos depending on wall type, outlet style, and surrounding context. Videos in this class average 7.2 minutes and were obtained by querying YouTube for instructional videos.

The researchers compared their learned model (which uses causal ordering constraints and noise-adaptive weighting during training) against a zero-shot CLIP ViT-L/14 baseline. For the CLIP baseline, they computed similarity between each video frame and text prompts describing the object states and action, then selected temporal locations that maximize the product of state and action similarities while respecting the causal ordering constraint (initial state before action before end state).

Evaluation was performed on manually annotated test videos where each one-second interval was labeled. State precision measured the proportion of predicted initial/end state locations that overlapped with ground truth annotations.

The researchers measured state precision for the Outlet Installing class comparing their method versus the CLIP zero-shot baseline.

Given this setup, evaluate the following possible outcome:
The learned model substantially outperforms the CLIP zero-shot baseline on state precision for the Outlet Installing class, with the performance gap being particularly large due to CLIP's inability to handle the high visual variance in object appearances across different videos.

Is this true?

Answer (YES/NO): NO